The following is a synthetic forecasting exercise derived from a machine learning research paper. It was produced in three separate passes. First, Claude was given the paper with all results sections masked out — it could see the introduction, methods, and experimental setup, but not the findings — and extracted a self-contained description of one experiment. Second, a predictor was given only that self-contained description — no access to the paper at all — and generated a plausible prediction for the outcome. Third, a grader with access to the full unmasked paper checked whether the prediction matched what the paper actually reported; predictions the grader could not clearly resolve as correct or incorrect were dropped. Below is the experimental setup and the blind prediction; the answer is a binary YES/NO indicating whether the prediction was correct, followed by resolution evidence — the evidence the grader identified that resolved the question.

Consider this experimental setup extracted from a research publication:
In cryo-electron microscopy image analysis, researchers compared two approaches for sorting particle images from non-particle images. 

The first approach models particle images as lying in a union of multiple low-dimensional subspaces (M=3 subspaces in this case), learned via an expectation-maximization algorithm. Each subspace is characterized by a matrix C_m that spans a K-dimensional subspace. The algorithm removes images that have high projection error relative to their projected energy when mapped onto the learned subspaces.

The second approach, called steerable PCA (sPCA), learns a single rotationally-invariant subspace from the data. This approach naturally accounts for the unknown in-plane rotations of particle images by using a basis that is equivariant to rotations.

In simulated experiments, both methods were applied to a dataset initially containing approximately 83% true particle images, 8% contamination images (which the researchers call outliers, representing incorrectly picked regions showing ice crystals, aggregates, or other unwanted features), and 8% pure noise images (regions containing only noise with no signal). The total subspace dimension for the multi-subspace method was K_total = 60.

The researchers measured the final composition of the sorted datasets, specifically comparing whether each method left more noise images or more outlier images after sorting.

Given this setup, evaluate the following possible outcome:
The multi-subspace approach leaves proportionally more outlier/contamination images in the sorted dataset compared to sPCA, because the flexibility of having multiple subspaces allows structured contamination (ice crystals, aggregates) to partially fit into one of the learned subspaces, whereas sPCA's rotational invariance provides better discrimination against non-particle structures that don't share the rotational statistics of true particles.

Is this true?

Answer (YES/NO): NO